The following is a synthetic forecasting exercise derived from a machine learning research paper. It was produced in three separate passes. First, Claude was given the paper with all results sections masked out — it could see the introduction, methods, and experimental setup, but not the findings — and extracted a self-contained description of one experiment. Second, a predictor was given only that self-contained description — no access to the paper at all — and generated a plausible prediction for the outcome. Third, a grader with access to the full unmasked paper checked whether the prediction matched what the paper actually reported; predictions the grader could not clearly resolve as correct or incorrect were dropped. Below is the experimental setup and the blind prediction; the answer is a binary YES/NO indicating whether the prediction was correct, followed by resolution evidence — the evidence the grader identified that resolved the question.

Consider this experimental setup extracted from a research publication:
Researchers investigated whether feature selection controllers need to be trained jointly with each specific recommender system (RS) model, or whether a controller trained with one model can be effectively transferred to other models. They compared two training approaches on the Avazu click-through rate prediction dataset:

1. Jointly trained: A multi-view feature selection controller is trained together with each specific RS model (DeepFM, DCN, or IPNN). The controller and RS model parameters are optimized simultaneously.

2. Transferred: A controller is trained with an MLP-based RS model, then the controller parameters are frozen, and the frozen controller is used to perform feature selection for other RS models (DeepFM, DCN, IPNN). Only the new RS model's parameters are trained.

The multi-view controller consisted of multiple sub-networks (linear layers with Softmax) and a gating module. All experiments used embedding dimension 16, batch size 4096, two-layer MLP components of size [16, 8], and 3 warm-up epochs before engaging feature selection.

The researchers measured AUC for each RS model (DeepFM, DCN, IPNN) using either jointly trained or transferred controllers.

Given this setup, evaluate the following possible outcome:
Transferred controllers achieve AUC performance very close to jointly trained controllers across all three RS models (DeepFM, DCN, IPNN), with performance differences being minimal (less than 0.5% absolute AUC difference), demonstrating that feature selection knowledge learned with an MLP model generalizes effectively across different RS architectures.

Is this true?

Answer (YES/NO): YES